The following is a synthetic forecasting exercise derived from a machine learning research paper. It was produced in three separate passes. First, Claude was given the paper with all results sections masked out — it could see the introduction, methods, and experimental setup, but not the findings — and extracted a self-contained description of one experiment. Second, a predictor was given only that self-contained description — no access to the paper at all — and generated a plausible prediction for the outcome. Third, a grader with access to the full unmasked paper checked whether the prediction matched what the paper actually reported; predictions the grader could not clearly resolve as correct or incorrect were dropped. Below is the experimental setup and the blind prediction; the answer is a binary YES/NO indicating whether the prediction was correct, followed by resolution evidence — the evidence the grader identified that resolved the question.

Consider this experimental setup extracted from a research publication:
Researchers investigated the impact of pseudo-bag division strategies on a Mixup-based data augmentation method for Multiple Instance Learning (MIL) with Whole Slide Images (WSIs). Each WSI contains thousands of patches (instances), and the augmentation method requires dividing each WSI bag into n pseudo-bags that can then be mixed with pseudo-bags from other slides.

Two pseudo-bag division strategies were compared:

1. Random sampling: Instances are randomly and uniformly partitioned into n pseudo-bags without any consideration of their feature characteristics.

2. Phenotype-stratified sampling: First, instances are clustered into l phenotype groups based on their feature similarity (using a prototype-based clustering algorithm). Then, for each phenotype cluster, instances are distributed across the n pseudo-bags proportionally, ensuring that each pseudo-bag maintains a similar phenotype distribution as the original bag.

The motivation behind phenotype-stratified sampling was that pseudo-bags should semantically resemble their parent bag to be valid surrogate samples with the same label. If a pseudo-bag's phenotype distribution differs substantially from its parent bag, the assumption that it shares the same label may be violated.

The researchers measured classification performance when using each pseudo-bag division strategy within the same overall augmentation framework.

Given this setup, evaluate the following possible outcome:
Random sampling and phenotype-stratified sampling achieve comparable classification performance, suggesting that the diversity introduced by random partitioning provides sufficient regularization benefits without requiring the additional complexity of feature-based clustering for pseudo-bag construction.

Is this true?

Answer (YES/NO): NO